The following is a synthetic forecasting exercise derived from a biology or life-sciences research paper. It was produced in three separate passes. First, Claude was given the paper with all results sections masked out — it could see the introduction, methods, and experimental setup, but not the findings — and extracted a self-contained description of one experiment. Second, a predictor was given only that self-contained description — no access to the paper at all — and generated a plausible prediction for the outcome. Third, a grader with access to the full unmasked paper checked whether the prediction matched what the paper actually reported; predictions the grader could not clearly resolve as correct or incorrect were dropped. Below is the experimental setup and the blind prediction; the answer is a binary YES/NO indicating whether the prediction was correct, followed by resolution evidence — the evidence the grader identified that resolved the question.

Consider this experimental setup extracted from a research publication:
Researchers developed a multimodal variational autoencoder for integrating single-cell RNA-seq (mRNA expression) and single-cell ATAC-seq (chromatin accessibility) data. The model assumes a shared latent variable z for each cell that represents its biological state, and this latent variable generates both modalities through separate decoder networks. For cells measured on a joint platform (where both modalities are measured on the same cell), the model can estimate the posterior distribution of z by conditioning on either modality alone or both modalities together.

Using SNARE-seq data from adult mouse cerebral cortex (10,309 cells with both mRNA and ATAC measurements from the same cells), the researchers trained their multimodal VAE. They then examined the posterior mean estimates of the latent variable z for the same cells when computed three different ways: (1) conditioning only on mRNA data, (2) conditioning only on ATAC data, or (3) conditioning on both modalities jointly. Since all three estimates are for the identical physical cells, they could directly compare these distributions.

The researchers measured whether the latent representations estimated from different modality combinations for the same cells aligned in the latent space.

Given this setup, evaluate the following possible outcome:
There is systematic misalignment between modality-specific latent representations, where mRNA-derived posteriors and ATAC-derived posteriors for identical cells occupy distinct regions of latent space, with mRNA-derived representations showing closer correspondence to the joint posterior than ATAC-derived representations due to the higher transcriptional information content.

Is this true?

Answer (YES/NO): NO